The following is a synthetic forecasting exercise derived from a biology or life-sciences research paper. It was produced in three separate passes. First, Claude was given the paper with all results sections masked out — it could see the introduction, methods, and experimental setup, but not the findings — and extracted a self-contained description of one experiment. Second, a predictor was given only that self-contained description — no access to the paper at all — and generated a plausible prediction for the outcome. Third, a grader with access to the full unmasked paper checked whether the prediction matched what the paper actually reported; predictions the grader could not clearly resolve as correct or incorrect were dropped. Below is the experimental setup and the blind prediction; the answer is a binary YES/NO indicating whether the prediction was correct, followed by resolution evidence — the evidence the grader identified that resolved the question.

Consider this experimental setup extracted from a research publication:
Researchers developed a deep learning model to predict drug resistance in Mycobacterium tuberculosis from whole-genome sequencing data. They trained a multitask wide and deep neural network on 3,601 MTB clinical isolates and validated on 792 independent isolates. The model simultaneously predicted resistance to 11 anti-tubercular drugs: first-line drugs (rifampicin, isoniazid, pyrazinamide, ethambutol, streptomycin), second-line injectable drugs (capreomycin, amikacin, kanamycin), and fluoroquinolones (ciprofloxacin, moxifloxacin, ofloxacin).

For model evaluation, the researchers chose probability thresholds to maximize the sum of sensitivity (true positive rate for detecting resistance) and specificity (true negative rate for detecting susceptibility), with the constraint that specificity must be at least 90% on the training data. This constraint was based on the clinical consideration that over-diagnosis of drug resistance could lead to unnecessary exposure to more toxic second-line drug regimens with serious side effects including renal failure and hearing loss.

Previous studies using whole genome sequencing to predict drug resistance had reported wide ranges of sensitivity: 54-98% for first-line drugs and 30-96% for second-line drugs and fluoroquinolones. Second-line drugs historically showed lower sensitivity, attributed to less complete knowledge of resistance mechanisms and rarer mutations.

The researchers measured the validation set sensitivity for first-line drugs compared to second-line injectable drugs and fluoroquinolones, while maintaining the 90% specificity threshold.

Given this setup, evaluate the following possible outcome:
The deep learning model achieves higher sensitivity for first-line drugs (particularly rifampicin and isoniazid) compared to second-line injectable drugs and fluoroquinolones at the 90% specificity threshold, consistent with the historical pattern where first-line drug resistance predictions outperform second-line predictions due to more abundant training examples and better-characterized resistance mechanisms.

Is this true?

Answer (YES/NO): YES